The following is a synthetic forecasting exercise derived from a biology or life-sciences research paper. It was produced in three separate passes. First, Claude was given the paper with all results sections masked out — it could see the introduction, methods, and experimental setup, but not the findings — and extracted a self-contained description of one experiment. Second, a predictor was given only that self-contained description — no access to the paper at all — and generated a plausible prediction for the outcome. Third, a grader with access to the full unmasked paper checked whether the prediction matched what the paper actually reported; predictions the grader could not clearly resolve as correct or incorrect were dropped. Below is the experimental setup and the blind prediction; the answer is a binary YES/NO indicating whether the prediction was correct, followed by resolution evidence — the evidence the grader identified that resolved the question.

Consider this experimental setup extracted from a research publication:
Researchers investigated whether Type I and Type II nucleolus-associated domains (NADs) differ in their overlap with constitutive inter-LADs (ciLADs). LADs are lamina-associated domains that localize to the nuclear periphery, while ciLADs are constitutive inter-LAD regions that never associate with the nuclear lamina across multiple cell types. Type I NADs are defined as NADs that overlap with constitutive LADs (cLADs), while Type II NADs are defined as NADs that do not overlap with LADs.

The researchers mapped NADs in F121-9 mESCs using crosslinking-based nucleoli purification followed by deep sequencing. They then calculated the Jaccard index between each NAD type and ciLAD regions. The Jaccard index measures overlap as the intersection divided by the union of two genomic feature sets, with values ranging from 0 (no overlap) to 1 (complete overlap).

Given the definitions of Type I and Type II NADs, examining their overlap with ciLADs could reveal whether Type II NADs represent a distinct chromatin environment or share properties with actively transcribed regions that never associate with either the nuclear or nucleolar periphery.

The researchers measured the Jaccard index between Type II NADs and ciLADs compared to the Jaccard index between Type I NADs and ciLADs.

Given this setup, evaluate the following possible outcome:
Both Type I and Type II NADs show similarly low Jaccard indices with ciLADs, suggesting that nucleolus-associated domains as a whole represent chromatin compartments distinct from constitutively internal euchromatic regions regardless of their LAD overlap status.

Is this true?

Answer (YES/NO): NO